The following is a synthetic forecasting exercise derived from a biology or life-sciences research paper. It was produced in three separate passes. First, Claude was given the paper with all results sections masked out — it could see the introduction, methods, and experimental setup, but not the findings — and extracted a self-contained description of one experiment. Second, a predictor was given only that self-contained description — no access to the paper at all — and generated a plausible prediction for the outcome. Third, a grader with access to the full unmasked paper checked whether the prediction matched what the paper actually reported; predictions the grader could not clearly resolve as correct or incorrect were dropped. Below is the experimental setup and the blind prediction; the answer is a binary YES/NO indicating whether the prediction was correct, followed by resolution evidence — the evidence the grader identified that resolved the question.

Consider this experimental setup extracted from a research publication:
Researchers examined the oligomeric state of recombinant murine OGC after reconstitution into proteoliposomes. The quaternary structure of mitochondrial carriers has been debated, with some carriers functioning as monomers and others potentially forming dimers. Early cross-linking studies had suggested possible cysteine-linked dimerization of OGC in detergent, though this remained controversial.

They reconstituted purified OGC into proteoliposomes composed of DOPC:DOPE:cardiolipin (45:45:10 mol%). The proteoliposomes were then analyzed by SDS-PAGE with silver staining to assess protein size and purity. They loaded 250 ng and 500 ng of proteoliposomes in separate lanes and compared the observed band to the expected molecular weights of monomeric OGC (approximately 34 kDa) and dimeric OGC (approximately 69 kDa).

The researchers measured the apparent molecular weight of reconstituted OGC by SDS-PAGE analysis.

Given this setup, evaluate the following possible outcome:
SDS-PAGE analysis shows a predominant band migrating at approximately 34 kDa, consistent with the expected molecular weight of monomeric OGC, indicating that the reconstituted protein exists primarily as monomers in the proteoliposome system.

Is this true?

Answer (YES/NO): NO